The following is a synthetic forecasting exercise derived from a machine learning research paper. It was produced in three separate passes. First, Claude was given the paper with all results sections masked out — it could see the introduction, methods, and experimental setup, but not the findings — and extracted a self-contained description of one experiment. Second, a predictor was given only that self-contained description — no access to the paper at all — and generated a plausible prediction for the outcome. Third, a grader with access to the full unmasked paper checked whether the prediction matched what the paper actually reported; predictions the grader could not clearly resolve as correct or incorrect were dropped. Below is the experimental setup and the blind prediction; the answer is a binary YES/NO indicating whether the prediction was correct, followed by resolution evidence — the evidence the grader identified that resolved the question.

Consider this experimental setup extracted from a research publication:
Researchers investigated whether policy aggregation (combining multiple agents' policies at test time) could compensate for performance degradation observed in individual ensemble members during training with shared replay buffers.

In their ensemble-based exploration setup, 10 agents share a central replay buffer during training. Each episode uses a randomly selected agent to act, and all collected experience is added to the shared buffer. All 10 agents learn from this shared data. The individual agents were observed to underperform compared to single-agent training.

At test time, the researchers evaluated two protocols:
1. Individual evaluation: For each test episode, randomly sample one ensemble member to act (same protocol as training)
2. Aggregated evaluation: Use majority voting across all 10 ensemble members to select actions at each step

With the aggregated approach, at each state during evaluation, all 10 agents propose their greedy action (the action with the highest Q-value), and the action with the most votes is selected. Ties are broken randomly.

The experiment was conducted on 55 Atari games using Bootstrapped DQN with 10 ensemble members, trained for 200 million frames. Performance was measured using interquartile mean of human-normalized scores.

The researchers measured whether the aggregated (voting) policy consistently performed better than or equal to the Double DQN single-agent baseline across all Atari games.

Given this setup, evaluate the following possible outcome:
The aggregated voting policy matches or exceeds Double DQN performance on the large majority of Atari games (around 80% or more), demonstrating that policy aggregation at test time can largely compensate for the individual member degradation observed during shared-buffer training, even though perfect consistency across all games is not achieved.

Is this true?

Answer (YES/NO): NO